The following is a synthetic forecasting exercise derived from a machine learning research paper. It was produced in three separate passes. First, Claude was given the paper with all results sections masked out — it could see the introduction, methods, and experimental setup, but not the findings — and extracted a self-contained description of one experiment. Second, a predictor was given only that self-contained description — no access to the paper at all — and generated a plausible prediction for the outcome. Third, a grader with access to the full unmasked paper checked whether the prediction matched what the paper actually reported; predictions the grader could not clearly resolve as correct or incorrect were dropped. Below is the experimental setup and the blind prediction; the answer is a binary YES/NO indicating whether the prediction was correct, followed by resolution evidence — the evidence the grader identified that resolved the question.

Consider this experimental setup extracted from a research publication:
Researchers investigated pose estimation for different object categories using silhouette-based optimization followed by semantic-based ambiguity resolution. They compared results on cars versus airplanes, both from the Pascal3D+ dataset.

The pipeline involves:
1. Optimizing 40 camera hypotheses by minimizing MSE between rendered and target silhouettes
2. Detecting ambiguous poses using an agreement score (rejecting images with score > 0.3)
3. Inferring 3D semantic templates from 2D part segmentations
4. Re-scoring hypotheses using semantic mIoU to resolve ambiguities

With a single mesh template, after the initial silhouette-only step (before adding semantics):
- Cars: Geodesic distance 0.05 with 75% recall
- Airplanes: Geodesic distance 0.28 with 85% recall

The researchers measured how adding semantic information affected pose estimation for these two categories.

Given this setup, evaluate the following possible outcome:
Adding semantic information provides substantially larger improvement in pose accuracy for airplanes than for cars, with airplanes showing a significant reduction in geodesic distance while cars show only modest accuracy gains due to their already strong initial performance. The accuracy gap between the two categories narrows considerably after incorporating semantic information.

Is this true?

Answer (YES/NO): NO